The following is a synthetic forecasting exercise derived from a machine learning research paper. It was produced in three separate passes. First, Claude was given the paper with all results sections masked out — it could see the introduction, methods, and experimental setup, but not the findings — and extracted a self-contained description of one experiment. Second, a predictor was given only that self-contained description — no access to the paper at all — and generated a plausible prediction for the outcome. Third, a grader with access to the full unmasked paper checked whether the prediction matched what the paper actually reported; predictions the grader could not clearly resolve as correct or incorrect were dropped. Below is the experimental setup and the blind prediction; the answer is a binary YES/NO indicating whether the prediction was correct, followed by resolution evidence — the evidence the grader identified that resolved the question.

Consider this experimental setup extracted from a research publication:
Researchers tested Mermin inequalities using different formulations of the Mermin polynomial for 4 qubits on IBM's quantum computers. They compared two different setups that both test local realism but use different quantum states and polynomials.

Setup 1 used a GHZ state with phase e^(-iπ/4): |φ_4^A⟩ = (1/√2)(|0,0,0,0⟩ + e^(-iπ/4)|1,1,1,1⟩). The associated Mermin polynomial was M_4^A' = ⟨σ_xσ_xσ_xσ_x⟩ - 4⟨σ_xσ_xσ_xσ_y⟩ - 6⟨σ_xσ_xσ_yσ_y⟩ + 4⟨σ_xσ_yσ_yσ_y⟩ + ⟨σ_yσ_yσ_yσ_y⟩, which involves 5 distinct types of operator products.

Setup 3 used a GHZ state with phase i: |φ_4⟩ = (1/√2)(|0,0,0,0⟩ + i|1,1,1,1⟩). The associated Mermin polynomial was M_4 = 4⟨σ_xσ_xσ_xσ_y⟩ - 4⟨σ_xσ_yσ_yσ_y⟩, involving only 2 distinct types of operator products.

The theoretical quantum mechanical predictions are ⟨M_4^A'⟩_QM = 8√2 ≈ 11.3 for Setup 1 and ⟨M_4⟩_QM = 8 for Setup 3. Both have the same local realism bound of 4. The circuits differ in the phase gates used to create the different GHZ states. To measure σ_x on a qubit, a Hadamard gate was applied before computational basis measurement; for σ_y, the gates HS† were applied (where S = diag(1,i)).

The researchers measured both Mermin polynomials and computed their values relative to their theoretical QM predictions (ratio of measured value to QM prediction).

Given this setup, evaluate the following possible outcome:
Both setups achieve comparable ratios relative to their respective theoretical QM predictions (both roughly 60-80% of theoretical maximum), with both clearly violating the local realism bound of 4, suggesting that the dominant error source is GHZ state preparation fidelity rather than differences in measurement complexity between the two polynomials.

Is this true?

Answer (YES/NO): YES